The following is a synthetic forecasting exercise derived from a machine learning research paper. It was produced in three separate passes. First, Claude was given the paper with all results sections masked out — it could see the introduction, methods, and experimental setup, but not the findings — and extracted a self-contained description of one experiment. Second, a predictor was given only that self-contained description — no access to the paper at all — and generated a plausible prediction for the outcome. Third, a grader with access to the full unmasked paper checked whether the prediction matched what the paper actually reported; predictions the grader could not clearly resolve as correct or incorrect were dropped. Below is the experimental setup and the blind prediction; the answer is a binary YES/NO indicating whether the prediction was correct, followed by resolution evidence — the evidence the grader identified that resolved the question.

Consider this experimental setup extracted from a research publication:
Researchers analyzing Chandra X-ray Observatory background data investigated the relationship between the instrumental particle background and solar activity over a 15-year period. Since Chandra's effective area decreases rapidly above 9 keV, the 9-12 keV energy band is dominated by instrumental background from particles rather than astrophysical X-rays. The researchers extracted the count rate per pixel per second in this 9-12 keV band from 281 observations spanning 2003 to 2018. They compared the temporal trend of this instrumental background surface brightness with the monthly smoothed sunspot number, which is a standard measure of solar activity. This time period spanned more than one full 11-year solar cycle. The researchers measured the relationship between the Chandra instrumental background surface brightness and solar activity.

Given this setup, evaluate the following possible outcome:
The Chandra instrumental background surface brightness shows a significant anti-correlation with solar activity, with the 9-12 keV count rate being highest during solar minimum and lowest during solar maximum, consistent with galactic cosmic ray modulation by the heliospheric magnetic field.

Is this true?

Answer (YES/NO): YES